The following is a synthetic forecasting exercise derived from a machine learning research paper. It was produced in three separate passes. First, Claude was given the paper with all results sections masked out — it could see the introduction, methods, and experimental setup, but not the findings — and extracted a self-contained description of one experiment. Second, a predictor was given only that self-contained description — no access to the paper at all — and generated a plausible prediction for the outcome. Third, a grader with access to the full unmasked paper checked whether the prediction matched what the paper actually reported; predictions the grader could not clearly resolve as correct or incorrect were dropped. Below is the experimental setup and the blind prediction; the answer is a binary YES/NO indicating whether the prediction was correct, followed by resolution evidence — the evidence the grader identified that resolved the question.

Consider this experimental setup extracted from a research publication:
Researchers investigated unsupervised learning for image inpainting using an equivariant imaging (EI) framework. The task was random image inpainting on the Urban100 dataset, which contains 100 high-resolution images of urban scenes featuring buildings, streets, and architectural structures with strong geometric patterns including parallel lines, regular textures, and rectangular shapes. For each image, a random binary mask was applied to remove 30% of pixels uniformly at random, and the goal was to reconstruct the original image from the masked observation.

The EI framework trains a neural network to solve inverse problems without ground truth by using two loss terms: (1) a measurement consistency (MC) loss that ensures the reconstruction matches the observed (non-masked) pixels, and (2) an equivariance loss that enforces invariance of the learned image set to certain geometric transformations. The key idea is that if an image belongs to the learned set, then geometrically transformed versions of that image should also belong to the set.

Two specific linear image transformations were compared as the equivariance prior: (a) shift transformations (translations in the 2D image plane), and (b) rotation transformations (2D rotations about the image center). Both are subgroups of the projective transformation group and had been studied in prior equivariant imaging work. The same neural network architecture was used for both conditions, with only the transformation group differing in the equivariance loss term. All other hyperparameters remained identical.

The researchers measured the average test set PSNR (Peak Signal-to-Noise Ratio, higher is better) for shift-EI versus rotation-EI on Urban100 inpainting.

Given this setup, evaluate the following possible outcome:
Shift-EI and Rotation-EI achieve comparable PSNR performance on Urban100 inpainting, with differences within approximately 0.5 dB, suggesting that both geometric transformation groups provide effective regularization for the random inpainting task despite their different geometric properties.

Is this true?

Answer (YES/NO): YES